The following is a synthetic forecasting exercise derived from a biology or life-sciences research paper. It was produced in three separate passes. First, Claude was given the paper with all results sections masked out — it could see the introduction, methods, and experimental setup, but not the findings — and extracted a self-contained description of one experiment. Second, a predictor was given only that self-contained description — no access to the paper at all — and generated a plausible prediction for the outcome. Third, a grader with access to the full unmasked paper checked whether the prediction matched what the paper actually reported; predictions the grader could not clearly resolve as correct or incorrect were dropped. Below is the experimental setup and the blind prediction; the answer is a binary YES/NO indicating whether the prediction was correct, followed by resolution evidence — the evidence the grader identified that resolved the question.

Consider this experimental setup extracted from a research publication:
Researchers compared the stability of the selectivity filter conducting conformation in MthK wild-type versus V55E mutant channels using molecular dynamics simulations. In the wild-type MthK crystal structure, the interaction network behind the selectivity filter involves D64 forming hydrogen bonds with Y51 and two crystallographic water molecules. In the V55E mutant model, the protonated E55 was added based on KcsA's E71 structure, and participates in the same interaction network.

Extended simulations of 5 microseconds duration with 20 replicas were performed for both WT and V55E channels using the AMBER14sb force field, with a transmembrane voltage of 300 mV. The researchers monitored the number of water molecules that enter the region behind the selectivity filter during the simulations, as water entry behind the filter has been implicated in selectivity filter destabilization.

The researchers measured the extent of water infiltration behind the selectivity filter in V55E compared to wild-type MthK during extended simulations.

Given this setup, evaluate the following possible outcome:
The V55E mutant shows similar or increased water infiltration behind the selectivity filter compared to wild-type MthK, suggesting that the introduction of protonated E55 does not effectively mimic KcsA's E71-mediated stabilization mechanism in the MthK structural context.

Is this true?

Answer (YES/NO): YES